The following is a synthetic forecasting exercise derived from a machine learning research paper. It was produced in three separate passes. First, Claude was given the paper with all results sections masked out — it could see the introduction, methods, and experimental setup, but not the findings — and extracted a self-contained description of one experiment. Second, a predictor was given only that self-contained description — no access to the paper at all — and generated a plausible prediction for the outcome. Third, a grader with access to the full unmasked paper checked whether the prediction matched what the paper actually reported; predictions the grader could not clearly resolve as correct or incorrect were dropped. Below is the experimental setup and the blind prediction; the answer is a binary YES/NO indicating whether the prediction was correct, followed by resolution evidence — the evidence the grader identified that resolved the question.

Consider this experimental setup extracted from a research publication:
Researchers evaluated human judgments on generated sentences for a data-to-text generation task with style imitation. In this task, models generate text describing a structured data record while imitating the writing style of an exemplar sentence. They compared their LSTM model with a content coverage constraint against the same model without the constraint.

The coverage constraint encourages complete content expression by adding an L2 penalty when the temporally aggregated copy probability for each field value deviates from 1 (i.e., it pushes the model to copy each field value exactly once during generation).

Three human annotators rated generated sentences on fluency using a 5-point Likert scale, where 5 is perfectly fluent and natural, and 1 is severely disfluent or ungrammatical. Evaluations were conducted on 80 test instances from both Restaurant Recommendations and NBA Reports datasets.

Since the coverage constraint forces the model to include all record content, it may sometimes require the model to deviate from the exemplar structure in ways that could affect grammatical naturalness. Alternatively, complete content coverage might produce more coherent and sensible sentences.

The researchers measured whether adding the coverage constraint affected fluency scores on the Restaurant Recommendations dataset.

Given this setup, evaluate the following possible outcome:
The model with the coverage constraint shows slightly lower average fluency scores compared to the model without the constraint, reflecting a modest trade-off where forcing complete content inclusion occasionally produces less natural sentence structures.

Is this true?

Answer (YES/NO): YES